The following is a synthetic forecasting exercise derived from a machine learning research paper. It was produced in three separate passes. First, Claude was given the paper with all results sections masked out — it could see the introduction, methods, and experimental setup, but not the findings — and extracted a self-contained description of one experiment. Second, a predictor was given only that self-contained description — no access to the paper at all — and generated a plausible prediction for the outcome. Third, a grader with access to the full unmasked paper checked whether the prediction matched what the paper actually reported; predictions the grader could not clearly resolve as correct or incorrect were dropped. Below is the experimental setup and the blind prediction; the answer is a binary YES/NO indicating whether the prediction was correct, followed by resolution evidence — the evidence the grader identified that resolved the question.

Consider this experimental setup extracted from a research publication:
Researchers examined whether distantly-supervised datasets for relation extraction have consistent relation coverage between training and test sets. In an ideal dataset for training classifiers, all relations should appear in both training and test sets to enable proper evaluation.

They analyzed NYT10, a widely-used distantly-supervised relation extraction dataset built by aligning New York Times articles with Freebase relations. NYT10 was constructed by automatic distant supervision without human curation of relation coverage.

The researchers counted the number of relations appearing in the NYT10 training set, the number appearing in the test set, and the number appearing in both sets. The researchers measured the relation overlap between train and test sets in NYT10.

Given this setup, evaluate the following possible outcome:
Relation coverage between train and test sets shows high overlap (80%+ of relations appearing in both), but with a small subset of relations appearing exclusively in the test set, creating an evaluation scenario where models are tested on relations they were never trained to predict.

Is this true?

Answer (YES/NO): NO